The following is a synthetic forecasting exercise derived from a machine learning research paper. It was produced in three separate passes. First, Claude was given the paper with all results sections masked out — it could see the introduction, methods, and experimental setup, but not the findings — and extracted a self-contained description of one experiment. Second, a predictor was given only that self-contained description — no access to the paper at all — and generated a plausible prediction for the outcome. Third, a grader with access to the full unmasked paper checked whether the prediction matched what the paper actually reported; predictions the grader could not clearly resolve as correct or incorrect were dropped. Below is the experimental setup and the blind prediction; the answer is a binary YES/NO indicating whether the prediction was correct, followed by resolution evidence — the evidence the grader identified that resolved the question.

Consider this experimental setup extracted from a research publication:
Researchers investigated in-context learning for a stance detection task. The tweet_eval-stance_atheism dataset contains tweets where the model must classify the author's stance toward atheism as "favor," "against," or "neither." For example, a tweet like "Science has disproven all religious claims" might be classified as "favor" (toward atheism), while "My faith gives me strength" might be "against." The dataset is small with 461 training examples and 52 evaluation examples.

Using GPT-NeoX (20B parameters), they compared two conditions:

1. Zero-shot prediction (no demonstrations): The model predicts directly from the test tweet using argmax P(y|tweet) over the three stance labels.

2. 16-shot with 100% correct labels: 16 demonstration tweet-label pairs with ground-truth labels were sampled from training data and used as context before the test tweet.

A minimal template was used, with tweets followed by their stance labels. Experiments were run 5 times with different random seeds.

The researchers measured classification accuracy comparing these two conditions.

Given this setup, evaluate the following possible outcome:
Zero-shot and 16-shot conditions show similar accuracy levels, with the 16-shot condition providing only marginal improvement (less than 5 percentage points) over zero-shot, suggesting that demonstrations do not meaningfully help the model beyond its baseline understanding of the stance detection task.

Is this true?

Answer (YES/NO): NO